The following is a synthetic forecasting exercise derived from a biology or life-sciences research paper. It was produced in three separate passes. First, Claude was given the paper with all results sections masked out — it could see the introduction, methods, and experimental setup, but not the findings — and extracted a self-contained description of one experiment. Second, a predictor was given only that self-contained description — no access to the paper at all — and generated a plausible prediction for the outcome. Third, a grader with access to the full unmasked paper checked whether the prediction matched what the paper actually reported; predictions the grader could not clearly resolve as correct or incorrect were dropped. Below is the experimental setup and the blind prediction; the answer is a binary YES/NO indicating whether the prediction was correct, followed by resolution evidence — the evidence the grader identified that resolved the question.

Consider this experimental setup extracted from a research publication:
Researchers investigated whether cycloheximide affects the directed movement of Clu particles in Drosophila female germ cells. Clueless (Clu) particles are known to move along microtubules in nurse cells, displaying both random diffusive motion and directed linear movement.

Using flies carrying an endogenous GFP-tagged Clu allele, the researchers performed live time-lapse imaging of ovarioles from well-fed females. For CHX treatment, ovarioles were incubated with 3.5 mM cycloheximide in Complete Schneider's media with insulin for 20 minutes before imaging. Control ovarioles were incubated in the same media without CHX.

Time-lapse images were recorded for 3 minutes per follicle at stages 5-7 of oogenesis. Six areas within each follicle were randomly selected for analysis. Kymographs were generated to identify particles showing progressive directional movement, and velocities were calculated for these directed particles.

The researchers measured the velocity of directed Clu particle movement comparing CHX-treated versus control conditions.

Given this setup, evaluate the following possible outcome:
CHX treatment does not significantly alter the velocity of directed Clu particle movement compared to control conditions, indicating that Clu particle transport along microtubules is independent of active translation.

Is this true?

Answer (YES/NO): YES